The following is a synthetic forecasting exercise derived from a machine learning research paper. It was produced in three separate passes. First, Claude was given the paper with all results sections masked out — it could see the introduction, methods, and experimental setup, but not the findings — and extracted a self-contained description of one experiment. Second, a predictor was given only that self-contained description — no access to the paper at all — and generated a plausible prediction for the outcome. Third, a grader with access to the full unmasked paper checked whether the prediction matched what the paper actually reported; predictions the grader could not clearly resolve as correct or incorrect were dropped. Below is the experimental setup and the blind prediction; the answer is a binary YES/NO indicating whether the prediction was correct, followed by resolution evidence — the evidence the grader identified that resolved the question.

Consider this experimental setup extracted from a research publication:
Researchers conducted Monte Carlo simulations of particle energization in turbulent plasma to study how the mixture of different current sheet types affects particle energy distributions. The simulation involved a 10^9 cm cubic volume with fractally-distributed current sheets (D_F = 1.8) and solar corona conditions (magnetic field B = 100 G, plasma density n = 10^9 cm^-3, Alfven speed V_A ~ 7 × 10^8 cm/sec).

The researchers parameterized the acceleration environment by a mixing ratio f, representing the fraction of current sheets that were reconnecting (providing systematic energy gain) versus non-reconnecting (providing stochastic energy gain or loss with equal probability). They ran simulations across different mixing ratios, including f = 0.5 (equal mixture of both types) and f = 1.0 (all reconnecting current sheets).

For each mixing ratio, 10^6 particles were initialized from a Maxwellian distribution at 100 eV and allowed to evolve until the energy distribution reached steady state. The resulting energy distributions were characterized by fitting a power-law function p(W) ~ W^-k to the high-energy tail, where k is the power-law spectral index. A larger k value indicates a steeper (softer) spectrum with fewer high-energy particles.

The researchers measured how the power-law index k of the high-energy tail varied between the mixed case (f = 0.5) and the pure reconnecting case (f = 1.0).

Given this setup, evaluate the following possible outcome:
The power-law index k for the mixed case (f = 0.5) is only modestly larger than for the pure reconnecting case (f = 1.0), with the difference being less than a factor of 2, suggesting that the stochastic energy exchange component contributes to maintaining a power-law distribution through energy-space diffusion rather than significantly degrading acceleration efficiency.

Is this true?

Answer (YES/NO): NO